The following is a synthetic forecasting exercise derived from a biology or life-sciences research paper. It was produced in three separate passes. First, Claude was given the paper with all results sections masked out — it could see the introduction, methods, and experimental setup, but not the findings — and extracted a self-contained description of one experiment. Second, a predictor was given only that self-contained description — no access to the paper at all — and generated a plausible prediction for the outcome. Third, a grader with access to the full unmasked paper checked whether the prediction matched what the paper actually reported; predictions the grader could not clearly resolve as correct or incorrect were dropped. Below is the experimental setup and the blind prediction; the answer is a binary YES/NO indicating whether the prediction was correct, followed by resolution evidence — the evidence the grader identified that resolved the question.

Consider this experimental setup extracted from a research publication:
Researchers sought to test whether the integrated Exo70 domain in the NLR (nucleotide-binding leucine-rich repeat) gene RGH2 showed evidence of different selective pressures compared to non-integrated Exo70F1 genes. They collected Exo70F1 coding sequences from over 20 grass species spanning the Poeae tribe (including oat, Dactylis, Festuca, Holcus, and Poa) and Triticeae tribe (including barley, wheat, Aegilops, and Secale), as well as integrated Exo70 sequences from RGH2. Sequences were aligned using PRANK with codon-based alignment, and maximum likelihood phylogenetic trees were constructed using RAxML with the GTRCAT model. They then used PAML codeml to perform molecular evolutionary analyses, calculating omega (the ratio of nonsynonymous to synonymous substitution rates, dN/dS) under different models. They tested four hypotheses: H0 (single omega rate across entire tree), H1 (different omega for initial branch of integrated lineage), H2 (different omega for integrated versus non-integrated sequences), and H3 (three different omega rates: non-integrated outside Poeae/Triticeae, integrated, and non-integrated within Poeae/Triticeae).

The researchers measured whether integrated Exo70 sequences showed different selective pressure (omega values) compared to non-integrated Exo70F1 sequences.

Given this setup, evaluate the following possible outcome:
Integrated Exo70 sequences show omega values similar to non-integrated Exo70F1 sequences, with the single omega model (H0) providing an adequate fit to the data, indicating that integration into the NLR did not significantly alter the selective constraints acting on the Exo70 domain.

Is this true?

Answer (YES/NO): NO